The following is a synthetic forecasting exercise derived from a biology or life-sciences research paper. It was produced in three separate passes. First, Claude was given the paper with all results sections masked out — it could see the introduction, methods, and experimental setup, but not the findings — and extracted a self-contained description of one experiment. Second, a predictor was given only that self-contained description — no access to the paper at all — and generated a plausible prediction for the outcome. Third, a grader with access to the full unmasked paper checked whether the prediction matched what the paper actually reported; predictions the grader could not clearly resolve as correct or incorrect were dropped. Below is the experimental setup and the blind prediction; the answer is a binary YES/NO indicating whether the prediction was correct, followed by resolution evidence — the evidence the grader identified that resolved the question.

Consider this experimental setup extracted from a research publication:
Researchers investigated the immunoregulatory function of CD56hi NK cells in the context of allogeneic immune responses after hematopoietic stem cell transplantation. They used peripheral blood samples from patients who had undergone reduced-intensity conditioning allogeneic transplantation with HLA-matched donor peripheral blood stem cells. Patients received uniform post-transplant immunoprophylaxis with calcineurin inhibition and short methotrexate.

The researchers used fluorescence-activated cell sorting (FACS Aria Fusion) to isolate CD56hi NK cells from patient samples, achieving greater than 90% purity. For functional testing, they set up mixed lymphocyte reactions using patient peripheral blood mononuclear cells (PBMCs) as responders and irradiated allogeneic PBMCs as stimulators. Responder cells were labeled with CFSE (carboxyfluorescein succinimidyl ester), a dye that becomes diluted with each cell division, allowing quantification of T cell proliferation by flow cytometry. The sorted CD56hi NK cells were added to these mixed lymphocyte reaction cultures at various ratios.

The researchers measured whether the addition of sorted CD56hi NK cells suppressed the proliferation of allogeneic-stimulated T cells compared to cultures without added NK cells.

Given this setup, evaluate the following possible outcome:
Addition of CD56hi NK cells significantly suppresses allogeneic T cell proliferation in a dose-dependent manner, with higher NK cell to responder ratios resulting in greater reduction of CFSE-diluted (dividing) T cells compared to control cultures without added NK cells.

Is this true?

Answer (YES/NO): NO